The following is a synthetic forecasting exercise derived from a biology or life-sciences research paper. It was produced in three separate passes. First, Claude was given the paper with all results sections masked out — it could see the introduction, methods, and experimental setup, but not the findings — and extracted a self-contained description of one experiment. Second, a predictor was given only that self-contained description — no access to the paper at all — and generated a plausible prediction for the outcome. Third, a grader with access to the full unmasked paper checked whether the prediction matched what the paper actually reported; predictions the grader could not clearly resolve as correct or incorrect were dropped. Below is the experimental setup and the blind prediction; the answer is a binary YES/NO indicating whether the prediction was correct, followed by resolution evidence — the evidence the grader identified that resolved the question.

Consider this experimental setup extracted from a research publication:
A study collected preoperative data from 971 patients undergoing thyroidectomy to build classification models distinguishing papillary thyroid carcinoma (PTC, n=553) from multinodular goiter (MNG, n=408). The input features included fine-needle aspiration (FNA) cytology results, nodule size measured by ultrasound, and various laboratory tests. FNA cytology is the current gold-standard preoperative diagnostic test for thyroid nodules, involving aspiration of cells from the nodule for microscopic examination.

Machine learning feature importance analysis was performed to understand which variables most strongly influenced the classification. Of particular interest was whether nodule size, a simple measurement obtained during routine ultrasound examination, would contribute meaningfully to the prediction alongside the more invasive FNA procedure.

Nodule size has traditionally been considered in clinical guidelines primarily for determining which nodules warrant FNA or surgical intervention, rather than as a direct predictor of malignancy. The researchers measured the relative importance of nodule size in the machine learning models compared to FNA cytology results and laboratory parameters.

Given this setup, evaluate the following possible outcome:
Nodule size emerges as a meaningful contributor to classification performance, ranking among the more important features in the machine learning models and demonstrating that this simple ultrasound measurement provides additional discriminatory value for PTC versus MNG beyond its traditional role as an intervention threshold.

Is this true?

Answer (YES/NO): YES